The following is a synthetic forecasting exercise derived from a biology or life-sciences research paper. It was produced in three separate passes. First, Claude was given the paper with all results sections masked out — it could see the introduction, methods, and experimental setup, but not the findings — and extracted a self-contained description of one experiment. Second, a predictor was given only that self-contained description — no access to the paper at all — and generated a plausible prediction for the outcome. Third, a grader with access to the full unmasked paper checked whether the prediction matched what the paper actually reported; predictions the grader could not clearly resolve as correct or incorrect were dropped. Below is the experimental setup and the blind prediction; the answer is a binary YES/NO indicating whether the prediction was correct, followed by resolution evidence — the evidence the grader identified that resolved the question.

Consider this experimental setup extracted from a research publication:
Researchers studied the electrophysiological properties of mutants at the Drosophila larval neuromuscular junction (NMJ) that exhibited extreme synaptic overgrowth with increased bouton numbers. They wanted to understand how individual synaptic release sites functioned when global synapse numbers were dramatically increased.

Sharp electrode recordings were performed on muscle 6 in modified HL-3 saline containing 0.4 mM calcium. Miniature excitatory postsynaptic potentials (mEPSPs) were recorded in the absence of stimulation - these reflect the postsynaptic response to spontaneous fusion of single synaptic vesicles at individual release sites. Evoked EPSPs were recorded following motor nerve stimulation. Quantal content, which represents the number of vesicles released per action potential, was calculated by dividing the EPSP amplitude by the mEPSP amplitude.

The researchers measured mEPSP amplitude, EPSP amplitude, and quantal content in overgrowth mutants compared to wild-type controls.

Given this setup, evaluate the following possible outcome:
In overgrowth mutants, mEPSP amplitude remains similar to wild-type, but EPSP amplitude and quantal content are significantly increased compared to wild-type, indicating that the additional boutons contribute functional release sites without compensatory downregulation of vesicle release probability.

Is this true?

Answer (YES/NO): NO